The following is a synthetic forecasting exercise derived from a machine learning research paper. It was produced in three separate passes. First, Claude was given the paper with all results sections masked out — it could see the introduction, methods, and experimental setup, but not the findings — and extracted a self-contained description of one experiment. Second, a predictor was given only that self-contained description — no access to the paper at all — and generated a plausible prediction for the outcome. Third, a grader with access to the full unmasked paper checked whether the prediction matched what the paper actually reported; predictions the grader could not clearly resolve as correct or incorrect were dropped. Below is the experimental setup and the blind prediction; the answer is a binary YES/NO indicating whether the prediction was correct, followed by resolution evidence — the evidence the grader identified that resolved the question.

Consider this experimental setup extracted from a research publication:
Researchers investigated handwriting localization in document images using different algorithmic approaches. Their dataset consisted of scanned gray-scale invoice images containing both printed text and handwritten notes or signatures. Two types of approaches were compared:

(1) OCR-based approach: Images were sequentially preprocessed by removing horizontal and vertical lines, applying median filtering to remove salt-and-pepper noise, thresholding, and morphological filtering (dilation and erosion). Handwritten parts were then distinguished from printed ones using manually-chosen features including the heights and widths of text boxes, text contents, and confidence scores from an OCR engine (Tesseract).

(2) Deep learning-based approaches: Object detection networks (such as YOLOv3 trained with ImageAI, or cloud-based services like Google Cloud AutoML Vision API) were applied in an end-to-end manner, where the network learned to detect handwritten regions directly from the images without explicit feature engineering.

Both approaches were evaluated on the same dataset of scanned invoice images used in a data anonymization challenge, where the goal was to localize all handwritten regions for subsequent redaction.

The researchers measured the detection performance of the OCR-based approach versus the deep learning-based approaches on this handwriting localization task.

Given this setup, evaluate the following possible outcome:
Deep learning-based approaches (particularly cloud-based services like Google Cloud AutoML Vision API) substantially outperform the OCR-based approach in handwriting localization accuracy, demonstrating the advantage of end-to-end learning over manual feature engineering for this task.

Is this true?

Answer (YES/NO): NO